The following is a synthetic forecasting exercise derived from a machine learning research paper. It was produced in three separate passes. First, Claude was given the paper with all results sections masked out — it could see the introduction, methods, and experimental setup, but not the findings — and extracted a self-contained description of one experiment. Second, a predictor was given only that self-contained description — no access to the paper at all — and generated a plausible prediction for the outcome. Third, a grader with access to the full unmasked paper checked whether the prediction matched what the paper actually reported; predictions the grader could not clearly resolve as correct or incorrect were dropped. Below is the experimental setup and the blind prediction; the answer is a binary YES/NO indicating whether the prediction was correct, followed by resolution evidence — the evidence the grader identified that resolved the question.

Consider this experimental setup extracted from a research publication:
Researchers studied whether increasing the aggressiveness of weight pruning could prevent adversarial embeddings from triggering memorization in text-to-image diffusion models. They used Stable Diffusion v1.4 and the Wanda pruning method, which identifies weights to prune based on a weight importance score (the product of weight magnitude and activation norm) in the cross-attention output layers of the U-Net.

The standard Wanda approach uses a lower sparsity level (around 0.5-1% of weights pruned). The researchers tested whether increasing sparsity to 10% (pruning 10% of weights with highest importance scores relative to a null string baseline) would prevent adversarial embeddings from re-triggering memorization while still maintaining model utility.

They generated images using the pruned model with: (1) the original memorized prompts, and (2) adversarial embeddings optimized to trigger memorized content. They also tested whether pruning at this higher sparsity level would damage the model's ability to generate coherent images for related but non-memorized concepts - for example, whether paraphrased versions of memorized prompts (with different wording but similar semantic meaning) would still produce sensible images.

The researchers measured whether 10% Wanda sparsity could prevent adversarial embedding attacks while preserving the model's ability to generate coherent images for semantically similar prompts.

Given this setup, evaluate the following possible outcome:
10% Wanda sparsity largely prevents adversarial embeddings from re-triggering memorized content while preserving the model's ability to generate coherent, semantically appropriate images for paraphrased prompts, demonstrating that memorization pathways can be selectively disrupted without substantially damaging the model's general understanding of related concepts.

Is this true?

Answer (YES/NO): NO